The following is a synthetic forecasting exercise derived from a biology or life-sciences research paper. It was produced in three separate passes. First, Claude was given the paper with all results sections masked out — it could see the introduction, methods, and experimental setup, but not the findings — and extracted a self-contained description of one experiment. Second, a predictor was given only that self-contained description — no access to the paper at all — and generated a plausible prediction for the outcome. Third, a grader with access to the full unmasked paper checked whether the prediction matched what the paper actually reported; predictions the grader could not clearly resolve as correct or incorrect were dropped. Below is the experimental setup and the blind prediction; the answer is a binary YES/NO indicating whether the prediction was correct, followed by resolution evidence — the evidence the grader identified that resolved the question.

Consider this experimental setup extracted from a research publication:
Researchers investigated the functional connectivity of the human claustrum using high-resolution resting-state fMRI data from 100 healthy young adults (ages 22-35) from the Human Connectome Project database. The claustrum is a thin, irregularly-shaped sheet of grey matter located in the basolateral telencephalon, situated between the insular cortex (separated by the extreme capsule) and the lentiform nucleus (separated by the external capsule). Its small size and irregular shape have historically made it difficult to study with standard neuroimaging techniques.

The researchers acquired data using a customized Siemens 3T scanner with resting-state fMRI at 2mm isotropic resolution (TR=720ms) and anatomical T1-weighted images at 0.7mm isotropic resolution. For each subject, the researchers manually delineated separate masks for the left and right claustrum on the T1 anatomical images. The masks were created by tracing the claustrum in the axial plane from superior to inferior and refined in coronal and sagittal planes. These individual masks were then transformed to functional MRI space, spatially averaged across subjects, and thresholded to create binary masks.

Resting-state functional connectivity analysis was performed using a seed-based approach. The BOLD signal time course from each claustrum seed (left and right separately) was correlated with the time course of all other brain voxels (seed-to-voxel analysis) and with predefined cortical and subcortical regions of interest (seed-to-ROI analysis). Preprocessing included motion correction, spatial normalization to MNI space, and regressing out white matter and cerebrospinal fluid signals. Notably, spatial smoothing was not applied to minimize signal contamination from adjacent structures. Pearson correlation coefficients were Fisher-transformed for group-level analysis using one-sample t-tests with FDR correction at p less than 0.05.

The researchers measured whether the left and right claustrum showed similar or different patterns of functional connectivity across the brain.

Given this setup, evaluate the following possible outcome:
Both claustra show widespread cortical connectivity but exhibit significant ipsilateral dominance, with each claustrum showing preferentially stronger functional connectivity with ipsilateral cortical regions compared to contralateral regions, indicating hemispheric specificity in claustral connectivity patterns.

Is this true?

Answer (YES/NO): YES